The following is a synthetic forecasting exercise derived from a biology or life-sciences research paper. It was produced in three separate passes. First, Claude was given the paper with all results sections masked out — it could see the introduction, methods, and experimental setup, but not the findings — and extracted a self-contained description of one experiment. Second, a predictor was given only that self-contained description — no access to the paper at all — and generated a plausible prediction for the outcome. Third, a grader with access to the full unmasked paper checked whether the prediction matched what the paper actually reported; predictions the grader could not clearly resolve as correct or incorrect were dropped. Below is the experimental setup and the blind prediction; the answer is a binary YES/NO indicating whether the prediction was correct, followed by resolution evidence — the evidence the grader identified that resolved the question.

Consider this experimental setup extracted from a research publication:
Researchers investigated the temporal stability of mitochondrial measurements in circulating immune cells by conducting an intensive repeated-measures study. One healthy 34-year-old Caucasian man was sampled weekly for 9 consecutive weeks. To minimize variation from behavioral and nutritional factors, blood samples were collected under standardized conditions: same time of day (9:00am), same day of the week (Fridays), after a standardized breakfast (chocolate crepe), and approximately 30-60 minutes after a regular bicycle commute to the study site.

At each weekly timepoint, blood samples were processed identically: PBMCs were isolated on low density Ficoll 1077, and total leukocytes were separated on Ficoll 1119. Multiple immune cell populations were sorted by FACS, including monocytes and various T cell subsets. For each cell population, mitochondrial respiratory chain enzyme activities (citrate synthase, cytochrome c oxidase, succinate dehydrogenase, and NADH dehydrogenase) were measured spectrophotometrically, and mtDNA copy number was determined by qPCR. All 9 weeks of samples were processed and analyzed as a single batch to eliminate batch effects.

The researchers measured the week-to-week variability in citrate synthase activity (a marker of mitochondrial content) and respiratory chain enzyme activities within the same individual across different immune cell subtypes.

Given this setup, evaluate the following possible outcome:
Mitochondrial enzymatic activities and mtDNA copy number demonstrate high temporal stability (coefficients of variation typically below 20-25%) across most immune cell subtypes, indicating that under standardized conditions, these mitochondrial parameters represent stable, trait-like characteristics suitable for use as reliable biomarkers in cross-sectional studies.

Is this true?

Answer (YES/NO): NO